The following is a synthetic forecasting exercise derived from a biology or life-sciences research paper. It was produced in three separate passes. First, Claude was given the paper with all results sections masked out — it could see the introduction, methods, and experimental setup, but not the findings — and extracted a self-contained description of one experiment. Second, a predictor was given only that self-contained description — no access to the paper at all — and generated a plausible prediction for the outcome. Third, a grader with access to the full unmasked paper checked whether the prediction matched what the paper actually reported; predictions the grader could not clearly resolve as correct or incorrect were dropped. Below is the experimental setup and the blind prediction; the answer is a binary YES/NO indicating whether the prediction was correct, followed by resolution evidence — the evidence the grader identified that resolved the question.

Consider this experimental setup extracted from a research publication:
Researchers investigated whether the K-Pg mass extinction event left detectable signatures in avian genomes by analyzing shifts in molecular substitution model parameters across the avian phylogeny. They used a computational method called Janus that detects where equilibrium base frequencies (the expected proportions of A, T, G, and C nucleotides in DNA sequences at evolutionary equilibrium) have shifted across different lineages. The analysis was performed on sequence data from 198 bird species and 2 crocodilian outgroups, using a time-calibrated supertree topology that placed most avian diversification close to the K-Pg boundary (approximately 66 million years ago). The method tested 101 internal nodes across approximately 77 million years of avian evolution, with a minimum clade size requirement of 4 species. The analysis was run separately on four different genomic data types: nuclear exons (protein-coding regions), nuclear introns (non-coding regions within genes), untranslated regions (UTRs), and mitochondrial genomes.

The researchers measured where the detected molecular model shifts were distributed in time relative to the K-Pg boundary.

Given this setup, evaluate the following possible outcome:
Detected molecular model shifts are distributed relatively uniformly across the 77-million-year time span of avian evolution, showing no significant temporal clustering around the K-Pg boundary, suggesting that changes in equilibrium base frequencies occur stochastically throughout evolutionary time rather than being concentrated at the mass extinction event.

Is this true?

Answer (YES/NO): NO